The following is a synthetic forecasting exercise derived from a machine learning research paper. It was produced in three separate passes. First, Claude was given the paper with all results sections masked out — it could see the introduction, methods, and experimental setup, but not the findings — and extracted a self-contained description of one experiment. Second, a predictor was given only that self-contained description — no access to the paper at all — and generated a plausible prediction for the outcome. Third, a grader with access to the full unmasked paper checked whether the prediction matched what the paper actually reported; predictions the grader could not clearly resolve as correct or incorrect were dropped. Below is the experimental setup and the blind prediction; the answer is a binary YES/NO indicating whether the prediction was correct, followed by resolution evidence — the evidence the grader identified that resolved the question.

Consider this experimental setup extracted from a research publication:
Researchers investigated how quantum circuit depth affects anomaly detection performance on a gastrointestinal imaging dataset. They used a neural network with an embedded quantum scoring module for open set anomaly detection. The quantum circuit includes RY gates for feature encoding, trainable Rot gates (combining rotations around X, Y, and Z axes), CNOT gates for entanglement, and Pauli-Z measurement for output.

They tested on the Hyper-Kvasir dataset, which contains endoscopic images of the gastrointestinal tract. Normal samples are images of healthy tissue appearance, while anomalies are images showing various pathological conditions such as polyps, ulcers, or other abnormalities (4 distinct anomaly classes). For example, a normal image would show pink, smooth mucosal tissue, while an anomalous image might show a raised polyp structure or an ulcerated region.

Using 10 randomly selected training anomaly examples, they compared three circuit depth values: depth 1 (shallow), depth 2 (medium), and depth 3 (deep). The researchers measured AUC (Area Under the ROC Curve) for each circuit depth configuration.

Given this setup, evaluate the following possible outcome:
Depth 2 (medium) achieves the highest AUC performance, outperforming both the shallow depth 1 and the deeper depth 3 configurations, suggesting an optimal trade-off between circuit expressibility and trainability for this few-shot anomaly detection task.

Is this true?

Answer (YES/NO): YES